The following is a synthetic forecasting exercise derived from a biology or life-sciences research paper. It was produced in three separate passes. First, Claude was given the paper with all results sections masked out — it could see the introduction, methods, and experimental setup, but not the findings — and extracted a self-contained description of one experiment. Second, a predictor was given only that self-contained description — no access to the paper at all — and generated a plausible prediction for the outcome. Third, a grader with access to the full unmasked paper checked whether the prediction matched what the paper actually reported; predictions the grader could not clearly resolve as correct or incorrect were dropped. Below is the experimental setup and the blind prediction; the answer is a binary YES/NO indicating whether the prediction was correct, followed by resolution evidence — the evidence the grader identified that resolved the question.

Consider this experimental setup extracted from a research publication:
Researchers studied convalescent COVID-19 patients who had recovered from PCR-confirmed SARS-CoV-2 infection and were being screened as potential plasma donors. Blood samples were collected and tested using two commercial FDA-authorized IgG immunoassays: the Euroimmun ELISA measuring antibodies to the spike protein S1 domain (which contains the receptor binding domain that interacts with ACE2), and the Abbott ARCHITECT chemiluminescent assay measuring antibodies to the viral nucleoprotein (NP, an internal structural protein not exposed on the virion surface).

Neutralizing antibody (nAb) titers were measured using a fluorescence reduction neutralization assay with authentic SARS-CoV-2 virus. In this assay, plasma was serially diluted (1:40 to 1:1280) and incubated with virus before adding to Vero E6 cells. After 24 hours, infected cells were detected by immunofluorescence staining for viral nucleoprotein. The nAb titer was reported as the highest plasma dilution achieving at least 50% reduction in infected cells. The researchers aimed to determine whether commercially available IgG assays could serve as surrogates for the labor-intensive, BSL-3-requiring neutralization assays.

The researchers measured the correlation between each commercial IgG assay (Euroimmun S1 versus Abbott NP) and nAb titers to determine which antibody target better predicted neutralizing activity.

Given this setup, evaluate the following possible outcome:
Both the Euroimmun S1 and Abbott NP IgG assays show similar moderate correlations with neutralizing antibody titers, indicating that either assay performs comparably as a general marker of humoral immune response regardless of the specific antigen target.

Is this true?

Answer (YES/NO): NO